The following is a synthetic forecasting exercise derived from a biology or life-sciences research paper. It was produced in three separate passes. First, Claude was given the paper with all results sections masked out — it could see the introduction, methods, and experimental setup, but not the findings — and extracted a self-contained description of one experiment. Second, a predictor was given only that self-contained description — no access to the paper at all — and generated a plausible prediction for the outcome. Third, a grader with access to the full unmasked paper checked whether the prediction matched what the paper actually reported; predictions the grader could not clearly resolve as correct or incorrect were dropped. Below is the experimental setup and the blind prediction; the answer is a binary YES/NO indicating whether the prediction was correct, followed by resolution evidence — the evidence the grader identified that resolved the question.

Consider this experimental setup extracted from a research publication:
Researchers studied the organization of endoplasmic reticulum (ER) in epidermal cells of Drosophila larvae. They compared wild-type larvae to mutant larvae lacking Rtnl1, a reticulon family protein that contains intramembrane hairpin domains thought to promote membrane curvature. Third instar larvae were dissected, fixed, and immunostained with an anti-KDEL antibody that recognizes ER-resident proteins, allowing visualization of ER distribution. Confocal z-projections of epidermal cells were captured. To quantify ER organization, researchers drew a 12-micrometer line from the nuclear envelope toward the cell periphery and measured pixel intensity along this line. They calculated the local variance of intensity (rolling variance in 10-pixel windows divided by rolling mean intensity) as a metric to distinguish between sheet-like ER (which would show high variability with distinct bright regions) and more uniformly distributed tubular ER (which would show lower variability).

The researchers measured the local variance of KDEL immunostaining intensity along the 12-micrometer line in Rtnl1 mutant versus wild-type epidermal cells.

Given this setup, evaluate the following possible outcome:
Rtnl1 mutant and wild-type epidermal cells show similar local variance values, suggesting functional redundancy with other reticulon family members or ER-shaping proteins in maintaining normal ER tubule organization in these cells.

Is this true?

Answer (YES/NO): NO